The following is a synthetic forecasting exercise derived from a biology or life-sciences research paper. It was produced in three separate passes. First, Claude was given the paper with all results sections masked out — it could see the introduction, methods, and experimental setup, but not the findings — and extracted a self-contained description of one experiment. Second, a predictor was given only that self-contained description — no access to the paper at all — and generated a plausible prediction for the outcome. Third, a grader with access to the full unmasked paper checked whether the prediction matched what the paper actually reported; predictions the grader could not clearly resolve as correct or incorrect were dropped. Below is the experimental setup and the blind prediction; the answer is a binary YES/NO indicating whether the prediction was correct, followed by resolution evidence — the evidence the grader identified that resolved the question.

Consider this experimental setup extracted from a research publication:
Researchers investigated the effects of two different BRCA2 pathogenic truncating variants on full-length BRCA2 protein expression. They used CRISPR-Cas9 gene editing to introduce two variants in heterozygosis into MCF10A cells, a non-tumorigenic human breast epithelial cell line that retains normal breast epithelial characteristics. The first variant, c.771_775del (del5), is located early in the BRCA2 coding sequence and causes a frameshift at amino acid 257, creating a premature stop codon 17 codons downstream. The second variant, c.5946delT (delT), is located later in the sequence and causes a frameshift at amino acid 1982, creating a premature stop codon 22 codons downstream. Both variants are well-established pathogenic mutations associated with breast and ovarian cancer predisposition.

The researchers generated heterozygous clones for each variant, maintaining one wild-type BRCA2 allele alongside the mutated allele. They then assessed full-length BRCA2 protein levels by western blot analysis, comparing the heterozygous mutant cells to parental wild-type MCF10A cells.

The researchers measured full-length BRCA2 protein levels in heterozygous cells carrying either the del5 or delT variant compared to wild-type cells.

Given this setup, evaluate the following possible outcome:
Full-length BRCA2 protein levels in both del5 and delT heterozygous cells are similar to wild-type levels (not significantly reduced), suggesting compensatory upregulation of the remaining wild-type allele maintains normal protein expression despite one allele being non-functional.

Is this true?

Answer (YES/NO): NO